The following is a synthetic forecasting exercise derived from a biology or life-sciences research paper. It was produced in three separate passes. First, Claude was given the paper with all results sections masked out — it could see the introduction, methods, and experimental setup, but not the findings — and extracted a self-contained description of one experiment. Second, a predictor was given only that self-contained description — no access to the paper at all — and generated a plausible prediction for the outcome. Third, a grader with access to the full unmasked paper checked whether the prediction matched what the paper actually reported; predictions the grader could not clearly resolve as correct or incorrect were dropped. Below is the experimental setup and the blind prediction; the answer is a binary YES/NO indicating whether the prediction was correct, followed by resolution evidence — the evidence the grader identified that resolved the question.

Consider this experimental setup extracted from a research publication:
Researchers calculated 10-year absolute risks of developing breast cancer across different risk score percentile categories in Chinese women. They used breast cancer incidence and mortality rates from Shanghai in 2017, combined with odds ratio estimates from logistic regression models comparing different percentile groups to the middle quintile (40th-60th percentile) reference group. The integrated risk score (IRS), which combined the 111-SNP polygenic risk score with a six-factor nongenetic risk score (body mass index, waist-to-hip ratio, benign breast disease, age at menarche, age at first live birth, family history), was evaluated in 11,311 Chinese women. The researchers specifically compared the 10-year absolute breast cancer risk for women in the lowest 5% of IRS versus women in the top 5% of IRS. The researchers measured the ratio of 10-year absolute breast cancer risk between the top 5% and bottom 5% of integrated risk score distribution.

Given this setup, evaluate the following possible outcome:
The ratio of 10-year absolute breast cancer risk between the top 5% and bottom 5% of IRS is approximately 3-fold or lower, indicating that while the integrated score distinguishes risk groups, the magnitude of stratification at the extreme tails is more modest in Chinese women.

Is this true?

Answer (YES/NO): NO